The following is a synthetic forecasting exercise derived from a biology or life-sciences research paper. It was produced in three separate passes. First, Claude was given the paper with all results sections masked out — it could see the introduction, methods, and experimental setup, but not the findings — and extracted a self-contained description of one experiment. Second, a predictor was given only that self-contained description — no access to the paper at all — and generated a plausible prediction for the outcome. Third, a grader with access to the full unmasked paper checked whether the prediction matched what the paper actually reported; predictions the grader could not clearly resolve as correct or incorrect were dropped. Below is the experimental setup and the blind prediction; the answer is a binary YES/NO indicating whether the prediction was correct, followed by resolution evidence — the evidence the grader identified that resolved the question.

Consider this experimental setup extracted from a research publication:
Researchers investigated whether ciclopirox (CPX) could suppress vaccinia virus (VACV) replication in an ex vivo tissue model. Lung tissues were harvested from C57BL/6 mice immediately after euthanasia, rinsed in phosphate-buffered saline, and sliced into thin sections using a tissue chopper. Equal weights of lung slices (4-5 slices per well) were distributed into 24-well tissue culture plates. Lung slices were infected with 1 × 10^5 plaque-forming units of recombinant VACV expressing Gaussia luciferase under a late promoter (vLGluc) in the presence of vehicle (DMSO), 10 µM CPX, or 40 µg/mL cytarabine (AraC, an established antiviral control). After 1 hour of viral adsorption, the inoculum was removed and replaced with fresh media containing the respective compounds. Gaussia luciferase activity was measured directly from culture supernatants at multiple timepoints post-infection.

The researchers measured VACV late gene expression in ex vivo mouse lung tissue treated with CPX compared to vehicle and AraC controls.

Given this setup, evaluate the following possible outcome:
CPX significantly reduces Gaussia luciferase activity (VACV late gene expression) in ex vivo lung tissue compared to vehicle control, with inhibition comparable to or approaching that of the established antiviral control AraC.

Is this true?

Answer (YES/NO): YES